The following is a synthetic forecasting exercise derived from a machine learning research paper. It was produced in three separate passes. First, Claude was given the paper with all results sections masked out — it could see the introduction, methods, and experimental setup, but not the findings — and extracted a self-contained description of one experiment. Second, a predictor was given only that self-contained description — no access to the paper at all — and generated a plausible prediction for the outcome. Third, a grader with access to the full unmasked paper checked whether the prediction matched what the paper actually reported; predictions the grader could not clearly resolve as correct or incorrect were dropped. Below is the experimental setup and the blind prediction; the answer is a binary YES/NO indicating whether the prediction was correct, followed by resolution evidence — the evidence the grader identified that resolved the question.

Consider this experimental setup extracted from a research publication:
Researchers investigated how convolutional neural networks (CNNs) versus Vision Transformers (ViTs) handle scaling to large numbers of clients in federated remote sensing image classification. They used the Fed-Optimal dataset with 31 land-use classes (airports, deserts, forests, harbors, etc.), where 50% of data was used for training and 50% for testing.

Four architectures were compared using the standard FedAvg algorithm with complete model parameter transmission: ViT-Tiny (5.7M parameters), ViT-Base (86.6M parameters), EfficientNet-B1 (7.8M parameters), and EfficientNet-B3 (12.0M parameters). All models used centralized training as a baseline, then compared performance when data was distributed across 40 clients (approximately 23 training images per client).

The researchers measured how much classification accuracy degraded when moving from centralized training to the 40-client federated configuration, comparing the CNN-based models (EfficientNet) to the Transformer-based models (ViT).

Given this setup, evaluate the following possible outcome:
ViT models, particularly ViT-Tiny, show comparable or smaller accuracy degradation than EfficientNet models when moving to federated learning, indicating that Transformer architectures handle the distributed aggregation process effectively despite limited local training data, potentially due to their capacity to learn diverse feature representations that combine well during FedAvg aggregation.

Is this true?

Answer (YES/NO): YES